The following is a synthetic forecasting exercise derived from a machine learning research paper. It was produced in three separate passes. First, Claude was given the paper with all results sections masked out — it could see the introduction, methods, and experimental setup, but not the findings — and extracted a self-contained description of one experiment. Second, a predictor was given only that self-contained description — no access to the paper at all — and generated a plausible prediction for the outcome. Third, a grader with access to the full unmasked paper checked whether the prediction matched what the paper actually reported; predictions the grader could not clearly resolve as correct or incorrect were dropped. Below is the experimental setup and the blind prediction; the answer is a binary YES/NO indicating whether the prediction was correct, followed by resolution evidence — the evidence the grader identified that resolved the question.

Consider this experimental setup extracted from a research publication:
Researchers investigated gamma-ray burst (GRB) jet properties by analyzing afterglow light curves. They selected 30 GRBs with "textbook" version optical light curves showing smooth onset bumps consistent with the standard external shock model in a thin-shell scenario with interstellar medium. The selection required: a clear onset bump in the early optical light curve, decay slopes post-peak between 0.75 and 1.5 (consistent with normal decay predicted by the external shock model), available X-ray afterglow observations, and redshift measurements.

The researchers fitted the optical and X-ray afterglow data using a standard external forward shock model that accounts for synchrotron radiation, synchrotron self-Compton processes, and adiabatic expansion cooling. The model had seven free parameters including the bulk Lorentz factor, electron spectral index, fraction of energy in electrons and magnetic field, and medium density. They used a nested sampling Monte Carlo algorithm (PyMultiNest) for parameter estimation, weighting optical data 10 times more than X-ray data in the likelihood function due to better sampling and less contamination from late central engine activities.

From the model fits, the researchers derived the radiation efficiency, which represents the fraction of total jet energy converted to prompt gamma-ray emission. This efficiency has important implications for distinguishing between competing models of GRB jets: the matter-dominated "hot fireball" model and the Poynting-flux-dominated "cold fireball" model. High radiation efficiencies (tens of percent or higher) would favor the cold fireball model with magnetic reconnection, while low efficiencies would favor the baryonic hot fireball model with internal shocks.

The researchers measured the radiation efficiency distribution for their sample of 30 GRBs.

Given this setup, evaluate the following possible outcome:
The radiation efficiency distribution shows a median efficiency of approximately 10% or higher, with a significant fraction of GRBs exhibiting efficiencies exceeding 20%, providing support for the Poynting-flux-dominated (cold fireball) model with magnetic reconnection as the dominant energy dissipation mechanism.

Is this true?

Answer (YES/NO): NO